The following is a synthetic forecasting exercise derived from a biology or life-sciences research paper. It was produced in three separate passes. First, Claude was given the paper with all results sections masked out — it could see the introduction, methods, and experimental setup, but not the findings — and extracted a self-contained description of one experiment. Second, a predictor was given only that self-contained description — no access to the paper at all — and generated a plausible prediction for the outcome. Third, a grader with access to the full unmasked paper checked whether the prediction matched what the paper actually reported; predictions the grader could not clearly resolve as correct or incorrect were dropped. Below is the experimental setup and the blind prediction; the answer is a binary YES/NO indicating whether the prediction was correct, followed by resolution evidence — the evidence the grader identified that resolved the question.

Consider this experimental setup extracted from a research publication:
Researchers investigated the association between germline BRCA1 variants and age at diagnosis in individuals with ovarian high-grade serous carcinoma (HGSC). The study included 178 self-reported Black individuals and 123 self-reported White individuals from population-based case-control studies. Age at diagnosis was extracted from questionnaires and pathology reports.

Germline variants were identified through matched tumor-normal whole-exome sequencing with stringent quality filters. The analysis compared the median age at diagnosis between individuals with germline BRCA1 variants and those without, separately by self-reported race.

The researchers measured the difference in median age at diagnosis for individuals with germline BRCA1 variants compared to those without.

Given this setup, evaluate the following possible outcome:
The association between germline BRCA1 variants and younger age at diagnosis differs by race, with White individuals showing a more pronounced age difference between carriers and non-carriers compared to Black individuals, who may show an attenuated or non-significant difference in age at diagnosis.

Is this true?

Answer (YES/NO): NO